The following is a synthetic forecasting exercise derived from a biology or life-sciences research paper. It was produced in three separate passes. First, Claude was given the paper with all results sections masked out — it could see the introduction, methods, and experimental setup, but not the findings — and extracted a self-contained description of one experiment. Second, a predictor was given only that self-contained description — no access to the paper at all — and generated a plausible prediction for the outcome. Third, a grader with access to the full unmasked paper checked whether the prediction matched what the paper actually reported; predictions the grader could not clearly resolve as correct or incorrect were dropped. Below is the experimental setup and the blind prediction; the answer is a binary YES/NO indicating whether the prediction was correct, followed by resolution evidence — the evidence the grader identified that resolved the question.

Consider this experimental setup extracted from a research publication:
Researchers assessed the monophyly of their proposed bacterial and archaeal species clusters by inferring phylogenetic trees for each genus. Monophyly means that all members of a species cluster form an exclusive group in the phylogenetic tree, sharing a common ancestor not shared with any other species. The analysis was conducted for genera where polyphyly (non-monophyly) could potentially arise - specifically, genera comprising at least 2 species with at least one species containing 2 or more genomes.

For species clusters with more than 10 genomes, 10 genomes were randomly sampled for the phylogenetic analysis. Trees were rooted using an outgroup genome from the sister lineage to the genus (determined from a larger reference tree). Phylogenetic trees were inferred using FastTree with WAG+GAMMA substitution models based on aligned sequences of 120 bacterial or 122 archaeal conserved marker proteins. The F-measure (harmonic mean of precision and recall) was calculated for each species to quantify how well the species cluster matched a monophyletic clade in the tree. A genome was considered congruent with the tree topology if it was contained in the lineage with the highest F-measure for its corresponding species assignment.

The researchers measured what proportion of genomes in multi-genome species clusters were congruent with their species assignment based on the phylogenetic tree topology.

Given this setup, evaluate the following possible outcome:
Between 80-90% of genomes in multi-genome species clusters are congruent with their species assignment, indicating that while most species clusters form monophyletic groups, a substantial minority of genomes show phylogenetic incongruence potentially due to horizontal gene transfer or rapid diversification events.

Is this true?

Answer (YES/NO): NO